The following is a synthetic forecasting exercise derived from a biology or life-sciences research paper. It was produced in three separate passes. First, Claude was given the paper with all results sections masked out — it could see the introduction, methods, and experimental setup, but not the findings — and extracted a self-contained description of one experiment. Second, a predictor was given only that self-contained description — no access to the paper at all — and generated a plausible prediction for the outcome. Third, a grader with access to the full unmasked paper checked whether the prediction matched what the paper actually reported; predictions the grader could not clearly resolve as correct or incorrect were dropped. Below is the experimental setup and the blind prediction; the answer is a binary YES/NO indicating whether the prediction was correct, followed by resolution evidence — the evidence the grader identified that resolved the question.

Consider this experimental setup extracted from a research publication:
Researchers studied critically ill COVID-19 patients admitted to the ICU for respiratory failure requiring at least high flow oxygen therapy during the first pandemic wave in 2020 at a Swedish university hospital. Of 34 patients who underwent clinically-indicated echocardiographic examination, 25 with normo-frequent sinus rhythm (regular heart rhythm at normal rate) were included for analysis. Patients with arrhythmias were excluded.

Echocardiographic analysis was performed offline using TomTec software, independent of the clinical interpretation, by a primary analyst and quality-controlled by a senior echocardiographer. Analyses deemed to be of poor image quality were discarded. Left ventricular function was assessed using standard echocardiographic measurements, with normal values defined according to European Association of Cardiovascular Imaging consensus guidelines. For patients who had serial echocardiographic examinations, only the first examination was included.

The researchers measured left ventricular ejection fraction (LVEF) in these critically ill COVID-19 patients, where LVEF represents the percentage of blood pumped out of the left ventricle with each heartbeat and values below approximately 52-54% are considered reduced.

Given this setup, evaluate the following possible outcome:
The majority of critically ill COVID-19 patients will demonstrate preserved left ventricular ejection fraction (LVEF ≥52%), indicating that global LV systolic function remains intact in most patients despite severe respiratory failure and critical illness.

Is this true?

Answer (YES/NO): YES